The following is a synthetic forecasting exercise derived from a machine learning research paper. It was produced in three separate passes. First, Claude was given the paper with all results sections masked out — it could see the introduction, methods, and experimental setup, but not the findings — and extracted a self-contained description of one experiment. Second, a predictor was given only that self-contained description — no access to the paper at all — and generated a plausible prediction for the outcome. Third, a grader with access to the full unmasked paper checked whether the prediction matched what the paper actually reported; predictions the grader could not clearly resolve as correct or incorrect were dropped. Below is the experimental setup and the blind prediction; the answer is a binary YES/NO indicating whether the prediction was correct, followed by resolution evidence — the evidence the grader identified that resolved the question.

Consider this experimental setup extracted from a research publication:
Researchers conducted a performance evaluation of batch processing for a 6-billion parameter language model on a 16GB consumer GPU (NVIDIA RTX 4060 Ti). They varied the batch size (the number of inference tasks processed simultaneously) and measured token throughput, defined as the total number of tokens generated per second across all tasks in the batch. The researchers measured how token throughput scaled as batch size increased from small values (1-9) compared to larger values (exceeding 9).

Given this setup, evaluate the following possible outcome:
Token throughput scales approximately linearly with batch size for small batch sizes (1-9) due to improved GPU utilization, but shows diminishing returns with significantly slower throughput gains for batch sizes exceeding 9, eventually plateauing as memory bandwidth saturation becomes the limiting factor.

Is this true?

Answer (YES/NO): NO